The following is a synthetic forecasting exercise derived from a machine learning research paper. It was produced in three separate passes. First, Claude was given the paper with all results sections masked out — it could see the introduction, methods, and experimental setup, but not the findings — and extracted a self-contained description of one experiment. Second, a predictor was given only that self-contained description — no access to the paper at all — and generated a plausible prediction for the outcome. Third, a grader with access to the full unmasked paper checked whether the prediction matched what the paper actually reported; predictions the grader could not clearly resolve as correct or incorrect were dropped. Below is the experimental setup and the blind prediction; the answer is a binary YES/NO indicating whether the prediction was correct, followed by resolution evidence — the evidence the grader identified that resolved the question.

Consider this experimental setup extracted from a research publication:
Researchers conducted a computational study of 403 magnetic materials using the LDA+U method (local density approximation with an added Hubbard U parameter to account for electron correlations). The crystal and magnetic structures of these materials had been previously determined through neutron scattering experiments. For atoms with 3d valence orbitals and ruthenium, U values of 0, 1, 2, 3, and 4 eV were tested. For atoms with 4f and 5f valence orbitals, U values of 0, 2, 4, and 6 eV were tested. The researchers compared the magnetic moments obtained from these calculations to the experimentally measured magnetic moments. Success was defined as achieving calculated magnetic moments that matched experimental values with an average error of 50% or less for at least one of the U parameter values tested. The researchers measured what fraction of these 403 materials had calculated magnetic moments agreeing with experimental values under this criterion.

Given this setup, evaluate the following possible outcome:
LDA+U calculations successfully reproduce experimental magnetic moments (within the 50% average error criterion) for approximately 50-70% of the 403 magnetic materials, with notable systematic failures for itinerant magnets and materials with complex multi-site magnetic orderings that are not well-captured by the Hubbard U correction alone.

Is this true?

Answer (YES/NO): NO